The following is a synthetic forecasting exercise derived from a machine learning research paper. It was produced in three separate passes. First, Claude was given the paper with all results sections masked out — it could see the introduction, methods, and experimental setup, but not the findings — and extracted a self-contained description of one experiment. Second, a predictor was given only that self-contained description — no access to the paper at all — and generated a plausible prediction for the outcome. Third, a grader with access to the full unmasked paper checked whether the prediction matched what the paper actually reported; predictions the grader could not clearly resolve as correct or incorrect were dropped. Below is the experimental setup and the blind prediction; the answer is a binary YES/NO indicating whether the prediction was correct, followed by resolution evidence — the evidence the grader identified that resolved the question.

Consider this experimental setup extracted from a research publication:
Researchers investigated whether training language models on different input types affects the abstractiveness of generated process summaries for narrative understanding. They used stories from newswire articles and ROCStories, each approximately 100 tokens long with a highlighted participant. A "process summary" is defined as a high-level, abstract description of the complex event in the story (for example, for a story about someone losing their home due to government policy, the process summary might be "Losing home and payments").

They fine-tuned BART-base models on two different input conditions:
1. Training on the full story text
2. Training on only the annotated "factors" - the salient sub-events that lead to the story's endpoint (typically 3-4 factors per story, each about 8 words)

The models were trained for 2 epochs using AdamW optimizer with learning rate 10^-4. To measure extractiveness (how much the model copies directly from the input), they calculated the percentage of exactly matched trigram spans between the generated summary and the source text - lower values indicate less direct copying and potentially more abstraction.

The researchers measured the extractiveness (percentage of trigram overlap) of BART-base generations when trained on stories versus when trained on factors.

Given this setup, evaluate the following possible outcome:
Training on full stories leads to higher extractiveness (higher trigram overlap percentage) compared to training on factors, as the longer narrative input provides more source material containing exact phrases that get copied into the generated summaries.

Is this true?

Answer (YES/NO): YES